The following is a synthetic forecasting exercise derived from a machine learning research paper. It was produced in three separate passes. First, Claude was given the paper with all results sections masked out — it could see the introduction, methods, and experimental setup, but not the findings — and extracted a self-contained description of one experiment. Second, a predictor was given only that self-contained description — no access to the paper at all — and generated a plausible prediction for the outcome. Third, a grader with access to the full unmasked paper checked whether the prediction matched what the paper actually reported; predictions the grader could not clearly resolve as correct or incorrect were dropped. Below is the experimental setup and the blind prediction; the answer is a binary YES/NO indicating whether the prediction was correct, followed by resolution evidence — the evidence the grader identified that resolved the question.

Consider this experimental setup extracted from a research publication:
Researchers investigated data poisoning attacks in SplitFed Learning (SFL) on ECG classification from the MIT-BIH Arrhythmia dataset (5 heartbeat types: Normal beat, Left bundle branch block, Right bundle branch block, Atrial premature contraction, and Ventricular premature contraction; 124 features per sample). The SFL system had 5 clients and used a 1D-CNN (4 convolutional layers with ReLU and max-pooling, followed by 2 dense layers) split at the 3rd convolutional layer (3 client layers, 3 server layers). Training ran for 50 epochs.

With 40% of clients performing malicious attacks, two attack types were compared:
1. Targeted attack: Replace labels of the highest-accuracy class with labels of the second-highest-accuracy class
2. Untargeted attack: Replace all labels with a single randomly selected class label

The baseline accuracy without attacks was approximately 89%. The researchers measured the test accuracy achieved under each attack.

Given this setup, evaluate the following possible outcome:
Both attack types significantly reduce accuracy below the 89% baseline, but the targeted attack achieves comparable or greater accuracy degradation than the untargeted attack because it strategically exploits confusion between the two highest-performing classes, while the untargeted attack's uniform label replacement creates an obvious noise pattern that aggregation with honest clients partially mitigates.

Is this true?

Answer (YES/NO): NO